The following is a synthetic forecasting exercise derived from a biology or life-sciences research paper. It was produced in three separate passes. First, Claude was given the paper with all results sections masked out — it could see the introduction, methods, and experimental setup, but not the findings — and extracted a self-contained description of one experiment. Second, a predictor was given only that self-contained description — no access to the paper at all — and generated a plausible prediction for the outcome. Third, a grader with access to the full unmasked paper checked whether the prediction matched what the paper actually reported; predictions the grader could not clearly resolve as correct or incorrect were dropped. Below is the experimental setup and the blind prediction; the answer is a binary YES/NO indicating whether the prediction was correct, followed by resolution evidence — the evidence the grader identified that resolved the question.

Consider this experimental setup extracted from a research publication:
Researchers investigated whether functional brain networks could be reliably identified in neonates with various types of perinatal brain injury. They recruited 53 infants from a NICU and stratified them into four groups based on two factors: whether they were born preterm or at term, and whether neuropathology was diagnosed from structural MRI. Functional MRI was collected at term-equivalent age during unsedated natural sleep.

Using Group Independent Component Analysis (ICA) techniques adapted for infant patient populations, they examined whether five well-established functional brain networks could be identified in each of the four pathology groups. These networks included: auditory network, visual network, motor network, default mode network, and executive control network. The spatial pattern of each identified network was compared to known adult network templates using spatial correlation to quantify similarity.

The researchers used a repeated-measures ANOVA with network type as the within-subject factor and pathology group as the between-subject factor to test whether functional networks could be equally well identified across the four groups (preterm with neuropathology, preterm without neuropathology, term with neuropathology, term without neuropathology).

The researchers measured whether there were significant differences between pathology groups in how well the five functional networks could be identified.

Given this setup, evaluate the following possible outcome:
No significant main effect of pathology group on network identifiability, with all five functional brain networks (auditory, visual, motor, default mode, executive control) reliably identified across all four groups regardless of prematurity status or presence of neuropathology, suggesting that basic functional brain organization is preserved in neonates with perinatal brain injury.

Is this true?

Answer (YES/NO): YES